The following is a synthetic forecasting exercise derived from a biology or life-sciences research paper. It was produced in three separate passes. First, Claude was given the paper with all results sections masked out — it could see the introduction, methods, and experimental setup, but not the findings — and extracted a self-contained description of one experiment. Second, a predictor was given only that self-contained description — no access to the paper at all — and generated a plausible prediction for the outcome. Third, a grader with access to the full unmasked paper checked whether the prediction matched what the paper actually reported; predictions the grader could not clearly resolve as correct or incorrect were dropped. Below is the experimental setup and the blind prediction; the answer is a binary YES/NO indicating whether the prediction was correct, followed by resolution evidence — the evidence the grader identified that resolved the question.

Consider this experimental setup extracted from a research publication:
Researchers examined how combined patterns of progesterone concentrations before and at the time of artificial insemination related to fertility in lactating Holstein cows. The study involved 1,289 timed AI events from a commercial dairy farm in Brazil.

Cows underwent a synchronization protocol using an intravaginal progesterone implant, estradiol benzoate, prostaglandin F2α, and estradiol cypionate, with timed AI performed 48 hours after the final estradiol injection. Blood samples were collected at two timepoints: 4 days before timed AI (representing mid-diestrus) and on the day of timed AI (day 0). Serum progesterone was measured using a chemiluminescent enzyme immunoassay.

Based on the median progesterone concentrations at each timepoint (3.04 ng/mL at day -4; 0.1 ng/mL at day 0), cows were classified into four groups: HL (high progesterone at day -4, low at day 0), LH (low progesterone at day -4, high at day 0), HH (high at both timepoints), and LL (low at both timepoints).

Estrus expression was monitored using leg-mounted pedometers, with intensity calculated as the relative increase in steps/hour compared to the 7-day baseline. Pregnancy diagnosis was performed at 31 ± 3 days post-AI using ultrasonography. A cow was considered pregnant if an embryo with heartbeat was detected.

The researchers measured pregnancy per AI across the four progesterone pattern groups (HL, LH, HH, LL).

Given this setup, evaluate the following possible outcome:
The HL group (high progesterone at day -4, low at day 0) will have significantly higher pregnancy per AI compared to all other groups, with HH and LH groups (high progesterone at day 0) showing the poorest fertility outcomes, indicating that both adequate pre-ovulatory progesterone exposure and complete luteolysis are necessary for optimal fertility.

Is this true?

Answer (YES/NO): YES